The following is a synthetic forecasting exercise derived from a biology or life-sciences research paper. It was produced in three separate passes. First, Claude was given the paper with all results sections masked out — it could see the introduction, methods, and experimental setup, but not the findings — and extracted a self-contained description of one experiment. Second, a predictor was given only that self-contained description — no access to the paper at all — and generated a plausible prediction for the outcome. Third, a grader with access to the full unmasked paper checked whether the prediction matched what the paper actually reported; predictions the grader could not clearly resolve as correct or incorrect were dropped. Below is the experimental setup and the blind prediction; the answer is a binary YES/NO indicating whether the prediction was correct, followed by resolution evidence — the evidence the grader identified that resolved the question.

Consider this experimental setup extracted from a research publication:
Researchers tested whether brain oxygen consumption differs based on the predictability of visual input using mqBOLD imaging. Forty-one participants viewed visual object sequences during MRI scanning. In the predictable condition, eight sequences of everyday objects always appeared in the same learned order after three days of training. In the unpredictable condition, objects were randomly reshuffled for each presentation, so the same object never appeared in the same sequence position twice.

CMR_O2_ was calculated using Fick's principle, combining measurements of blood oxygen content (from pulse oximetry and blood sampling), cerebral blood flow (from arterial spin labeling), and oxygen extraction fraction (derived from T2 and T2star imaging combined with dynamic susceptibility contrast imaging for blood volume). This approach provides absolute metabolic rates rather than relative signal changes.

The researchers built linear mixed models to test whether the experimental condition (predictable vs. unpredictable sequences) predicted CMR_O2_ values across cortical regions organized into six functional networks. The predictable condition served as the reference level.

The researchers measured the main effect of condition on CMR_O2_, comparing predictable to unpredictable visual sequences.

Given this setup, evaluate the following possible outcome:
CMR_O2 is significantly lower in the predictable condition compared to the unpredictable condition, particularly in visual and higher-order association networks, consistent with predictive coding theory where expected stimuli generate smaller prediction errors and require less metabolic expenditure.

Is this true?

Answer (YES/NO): NO